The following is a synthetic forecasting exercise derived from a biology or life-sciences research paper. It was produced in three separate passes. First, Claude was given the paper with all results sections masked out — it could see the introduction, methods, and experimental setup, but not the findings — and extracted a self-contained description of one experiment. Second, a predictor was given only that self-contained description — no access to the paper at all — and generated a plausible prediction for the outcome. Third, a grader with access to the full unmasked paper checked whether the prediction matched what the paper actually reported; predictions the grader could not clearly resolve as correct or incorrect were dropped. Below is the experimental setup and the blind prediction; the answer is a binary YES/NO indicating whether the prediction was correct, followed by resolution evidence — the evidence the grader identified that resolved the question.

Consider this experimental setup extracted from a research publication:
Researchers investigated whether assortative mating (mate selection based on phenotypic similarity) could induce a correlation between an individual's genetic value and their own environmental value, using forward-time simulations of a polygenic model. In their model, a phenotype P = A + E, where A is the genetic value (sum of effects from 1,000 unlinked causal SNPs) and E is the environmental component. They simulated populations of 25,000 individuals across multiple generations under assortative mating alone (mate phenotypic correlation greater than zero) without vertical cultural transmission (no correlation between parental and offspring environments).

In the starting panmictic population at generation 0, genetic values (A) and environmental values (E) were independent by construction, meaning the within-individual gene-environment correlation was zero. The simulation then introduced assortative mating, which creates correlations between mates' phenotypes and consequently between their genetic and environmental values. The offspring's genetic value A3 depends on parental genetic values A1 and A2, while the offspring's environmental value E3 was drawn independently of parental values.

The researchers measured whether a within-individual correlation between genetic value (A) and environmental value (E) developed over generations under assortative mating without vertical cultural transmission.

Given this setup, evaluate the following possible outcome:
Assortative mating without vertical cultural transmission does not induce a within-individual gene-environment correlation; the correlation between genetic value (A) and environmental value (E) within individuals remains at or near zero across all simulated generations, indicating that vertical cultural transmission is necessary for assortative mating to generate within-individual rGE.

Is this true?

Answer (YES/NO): YES